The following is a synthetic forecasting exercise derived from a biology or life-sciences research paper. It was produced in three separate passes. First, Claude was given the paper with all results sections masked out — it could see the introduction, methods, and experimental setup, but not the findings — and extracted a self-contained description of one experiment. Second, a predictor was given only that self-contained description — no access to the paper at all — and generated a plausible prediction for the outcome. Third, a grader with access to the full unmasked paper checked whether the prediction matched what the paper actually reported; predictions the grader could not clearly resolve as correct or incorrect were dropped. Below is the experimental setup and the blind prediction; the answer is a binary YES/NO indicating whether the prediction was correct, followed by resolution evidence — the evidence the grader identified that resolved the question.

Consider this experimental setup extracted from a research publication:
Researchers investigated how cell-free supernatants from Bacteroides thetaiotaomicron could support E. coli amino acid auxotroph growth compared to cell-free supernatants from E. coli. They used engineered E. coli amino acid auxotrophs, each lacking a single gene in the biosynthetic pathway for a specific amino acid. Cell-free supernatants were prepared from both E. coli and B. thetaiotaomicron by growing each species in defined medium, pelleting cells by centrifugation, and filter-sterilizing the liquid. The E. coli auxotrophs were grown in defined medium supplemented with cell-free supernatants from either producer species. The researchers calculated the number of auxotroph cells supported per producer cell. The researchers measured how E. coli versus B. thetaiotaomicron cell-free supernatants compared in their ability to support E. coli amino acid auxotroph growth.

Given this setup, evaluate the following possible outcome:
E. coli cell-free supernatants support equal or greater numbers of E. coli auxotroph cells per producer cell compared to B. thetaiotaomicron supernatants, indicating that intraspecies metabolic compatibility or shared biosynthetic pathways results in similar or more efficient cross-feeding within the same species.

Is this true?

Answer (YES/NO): YES